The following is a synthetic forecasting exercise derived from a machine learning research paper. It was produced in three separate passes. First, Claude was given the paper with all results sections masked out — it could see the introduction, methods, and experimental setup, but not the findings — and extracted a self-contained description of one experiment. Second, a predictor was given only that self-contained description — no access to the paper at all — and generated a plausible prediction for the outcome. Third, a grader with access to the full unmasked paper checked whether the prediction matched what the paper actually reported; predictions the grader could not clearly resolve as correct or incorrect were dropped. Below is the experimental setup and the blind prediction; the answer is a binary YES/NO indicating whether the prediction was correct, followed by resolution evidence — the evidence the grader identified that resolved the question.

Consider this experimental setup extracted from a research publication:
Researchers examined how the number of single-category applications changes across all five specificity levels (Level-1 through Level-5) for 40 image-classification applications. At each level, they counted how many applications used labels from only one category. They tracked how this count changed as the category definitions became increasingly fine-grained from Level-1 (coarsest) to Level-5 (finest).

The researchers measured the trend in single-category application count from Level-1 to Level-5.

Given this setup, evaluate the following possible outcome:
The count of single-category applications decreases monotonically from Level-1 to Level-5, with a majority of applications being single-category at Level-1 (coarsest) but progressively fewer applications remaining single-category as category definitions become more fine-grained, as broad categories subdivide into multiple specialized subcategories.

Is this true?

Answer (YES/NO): YES